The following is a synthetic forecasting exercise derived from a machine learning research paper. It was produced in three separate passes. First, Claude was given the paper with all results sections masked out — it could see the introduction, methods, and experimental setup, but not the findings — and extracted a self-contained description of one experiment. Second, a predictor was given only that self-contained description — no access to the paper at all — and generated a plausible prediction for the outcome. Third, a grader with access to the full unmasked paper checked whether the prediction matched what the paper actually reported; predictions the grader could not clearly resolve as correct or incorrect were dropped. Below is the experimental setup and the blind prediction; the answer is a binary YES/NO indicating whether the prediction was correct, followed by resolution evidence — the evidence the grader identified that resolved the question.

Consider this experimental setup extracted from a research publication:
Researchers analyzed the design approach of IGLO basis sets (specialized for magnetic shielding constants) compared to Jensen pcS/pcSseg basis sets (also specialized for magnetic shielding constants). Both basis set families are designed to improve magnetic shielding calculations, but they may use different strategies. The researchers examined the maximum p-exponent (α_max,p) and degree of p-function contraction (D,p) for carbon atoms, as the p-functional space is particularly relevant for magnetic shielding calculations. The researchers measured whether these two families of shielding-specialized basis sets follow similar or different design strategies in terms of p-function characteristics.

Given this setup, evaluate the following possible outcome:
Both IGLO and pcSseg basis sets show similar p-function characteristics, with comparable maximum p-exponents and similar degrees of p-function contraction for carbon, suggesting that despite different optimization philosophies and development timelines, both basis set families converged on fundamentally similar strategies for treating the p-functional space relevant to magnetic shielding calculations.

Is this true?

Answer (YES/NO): NO